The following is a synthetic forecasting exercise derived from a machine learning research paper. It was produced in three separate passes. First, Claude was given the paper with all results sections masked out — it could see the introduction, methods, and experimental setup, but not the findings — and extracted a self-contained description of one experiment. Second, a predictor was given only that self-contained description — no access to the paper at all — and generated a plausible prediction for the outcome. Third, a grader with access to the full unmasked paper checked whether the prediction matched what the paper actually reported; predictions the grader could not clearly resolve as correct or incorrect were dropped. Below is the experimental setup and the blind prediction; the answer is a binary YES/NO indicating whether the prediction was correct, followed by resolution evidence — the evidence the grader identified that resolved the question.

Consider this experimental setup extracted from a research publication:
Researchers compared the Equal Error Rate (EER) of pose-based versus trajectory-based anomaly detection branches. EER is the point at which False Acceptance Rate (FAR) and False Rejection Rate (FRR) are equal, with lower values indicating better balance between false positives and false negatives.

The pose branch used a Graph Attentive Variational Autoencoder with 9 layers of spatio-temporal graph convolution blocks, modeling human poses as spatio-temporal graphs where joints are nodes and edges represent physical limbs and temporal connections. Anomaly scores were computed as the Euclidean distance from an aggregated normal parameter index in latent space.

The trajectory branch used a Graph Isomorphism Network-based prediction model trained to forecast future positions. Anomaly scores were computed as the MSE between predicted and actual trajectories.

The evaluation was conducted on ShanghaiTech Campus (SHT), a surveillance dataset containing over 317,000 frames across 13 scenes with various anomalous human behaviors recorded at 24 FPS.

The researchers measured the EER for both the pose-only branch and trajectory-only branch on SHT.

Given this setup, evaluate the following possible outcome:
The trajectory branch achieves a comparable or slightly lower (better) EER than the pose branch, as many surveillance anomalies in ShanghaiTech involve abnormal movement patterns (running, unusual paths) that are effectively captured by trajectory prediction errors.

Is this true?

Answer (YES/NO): NO